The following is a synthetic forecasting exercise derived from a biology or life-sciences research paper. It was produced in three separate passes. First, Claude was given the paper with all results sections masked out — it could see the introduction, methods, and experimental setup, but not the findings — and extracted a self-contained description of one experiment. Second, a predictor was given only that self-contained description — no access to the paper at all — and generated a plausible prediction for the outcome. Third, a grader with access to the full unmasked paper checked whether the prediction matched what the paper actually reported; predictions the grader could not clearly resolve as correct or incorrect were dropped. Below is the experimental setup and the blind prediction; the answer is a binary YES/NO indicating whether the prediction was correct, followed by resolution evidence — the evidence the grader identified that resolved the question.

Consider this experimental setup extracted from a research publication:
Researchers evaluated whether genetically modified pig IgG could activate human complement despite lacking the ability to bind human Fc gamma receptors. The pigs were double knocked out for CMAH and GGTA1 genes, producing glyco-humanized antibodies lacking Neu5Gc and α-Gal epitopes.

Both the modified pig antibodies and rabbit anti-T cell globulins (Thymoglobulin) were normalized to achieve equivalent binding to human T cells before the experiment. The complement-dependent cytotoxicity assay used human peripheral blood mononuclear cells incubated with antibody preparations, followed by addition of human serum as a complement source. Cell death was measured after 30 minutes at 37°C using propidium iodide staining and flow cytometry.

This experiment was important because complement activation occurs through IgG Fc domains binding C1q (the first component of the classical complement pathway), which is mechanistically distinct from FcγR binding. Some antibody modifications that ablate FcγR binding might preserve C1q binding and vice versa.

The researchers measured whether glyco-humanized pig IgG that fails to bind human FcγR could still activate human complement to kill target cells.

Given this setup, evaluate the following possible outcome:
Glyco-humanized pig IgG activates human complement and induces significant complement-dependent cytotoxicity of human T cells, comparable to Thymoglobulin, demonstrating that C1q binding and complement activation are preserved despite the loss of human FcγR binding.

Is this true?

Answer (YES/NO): NO